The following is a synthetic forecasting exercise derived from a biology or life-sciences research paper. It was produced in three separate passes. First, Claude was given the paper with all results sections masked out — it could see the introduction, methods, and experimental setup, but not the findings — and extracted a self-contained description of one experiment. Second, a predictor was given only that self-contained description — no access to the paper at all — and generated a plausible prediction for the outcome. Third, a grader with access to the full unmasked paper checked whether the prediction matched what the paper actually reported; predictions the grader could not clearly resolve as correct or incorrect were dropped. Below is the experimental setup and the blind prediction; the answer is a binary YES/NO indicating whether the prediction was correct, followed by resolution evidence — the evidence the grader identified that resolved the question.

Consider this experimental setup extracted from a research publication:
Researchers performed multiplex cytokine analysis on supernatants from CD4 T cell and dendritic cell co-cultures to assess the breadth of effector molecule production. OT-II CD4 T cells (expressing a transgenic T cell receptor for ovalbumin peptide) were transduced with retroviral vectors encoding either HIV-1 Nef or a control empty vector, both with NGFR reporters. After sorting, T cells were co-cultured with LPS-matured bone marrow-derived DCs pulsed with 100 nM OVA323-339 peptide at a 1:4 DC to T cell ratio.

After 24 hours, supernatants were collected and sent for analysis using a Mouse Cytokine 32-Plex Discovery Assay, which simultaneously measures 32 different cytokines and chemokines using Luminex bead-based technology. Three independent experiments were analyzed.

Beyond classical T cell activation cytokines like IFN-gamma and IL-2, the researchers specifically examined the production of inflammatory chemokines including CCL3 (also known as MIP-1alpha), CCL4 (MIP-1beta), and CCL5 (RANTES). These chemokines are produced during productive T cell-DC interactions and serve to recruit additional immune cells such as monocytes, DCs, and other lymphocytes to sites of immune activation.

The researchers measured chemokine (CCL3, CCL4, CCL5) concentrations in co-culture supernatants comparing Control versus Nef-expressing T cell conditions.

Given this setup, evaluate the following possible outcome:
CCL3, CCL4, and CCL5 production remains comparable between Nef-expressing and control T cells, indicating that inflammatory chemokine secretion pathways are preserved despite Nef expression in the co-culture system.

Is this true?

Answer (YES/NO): NO